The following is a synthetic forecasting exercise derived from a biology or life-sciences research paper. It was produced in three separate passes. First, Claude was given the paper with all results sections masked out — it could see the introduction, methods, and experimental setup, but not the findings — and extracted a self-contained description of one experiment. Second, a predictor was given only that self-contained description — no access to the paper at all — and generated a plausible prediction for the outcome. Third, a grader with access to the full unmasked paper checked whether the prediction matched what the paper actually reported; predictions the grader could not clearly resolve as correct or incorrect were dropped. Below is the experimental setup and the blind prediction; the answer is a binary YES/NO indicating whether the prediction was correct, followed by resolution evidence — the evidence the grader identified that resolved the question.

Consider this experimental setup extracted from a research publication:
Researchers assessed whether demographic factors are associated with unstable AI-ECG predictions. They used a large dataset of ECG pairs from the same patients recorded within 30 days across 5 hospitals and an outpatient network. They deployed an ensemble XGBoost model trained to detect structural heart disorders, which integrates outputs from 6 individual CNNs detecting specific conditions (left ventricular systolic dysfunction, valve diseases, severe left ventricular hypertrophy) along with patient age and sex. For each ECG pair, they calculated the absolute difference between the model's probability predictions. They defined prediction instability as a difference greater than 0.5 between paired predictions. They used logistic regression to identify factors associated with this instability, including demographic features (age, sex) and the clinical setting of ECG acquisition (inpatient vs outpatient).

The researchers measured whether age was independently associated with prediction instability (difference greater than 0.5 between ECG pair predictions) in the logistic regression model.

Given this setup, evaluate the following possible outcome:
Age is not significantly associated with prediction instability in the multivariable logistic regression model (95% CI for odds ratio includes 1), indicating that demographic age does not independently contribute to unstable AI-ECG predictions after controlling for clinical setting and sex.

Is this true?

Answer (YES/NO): NO